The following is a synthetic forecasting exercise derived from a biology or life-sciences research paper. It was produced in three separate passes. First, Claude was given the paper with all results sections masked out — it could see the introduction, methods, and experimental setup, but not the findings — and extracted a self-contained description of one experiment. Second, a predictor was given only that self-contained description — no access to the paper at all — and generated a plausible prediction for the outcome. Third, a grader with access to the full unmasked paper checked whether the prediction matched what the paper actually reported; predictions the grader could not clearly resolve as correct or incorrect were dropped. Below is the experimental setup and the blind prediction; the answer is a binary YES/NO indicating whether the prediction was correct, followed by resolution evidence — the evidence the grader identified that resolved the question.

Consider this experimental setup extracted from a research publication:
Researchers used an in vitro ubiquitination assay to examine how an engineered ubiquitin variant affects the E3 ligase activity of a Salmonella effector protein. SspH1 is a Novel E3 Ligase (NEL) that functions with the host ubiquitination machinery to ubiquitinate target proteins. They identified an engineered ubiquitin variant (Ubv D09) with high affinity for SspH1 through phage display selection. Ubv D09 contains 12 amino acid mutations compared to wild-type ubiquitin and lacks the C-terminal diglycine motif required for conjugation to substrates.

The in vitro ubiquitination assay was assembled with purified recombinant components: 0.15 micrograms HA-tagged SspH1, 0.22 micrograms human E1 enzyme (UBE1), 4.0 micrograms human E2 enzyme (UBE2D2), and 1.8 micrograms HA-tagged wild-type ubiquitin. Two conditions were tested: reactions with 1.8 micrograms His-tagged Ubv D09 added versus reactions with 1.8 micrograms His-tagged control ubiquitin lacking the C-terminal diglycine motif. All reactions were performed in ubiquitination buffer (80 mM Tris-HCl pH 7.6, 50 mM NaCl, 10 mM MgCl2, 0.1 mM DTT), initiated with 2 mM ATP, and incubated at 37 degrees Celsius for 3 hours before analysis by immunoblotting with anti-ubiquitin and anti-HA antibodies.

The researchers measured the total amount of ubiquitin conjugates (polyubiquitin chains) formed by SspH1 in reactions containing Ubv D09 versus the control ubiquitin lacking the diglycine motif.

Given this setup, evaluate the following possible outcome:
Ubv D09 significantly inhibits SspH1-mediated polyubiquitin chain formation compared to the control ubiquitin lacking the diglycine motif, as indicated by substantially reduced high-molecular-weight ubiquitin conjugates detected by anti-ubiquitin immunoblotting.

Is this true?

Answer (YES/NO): NO